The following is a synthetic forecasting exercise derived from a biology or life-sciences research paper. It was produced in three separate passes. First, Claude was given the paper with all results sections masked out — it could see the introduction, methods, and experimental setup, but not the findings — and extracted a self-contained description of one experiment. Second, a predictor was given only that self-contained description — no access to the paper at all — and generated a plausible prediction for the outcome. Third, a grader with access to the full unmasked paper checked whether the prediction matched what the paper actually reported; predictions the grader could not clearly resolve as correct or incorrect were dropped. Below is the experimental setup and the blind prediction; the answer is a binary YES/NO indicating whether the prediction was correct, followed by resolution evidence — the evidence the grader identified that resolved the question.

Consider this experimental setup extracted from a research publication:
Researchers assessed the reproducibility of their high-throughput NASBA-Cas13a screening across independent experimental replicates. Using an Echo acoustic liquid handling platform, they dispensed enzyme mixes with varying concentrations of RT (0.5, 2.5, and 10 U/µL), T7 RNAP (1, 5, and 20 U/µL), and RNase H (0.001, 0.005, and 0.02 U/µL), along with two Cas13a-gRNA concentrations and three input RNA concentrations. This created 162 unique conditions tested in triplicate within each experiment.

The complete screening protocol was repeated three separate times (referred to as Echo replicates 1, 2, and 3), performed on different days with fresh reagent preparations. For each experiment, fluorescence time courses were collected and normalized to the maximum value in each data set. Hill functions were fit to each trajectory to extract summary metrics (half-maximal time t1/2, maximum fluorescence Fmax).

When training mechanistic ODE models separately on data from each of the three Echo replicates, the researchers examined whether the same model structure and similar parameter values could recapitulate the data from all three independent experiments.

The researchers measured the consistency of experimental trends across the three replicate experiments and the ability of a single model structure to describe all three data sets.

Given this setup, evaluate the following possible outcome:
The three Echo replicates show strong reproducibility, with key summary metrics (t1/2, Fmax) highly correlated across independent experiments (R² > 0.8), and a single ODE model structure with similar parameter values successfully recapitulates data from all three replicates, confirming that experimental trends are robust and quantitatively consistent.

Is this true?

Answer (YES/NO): NO